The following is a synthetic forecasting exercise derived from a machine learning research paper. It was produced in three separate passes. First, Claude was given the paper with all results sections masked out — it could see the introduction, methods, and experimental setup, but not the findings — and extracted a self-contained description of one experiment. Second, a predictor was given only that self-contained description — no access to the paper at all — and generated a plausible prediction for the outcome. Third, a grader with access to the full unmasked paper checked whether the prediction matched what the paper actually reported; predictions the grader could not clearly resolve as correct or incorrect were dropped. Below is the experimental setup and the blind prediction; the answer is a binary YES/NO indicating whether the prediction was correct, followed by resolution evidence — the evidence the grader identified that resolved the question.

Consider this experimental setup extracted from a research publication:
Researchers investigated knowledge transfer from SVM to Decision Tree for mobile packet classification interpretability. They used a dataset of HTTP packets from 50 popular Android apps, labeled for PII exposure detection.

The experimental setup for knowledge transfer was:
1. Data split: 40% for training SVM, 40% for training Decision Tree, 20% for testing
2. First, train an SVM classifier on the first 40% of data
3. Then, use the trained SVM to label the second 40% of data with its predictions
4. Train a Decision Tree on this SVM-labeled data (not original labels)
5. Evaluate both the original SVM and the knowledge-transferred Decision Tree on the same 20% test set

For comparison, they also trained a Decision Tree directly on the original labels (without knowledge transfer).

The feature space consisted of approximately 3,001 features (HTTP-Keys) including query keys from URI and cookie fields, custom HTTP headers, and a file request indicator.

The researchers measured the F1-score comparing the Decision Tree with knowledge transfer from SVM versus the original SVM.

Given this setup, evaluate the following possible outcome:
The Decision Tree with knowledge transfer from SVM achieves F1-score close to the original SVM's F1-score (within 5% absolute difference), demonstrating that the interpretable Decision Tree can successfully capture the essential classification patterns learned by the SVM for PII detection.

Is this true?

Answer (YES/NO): YES